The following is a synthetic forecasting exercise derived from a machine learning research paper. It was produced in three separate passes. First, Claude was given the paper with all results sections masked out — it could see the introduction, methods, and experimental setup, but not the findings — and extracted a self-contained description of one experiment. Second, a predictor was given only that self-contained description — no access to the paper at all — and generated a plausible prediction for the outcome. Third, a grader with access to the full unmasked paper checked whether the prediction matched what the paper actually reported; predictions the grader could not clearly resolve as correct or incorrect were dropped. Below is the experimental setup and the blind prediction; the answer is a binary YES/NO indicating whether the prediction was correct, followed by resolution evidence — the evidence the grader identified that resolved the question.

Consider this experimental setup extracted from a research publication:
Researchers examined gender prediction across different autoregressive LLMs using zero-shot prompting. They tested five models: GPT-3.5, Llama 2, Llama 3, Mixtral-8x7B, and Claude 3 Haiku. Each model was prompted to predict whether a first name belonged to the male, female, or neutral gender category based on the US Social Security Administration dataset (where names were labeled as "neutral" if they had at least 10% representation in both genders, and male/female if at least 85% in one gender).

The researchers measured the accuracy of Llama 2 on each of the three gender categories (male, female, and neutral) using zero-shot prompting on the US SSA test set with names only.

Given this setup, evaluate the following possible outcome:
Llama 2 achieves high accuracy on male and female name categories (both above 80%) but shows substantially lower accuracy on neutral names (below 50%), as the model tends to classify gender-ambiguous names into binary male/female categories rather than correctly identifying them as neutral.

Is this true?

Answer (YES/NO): NO